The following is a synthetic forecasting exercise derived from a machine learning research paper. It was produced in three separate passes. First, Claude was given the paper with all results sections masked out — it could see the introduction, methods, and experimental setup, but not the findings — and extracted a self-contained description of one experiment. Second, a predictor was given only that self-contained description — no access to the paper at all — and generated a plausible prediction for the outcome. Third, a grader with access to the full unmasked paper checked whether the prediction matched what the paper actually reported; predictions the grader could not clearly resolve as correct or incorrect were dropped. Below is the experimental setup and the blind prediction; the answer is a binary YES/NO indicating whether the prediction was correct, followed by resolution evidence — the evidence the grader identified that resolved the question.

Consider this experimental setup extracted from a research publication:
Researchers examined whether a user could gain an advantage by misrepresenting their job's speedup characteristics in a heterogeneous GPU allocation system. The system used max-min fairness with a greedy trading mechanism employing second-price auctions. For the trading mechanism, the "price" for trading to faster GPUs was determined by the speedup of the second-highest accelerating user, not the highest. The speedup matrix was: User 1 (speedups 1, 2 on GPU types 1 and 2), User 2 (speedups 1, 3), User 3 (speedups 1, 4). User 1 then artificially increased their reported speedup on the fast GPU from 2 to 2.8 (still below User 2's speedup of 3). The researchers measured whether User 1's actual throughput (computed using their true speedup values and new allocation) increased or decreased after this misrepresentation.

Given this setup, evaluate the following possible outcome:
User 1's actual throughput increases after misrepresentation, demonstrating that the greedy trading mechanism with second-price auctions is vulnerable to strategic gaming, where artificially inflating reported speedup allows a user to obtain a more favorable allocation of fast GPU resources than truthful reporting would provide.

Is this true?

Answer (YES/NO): YES